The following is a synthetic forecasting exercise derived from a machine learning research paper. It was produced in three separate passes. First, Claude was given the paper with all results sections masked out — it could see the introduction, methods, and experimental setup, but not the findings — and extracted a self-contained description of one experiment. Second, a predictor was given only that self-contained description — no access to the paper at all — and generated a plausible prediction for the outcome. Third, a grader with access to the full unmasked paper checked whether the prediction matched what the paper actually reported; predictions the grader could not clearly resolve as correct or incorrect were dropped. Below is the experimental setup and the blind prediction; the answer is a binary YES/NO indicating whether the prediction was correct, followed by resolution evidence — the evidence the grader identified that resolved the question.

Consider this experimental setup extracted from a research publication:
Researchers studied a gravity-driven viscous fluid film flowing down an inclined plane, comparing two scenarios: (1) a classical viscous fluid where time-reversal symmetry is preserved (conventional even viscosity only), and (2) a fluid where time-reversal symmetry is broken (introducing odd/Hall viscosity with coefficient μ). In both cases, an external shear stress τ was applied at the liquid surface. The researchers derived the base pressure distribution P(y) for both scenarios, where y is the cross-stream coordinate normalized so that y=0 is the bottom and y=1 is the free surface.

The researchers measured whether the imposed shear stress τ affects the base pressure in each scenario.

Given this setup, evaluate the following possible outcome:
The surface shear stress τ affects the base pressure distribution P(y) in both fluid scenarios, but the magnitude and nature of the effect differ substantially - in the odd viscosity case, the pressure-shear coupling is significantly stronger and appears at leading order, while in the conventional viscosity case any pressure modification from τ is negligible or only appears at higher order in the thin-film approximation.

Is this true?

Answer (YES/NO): NO